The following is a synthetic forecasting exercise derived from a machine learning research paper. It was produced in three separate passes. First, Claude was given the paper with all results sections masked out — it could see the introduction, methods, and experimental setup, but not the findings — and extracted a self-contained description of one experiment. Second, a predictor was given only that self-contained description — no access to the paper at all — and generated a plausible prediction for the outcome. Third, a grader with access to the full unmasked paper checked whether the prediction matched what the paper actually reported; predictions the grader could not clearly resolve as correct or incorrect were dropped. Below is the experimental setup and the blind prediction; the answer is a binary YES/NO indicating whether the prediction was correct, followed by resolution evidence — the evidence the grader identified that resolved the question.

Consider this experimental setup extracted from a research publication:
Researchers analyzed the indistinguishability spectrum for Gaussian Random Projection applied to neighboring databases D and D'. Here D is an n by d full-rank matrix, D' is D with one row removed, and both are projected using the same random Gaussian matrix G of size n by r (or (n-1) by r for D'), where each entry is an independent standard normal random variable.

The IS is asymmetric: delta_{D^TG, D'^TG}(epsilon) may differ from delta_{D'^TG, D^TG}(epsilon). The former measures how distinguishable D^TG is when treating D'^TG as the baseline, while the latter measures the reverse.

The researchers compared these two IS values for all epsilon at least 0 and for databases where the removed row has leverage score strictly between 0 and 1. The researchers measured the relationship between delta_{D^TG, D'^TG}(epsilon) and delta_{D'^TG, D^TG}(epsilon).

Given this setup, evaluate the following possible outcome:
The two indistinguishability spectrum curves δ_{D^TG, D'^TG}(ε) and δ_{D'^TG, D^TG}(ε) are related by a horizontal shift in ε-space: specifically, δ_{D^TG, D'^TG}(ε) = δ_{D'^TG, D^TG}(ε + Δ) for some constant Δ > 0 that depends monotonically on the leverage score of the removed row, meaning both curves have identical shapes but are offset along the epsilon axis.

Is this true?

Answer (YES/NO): NO